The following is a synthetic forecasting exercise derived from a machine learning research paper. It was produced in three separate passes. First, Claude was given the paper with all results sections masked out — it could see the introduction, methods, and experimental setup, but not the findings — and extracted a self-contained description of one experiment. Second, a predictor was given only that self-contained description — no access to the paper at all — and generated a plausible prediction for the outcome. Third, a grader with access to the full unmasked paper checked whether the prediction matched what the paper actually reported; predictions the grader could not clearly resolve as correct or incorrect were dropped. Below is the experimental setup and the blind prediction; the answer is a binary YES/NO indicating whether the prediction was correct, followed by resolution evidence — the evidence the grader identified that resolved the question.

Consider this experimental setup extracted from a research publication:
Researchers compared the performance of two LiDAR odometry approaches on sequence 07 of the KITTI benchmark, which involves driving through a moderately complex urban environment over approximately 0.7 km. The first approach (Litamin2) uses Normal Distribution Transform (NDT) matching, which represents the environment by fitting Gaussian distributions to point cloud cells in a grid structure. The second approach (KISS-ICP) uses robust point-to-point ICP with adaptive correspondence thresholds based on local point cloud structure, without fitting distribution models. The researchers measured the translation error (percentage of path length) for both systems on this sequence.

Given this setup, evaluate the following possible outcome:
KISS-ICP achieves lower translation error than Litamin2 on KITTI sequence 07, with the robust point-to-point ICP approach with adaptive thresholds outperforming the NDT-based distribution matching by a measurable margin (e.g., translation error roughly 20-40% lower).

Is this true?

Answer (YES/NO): YES